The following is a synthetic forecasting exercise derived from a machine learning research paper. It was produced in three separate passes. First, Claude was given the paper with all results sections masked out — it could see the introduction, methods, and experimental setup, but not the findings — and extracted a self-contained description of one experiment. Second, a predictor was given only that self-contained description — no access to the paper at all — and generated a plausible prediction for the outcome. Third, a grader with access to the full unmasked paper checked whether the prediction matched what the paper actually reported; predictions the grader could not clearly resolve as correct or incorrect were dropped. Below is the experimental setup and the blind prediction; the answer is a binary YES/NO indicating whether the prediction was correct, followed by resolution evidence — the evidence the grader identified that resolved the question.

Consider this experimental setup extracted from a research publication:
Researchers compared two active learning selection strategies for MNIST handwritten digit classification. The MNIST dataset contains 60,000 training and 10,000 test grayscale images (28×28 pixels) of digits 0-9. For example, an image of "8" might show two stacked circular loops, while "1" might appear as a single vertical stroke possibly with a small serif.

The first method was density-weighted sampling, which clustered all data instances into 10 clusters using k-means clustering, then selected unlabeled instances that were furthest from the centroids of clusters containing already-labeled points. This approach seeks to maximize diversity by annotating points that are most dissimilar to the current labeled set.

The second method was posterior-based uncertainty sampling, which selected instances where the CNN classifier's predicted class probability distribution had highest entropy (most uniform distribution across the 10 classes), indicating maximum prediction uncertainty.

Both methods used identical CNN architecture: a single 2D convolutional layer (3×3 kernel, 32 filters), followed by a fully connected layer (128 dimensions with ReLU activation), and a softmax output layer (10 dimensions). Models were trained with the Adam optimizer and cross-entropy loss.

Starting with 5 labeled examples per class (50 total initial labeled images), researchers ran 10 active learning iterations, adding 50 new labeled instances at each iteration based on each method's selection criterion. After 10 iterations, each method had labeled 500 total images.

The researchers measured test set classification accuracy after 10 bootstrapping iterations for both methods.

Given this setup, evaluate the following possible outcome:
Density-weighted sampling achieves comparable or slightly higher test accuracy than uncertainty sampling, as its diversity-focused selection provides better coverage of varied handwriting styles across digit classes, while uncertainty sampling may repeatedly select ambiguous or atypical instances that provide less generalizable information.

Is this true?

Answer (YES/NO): YES